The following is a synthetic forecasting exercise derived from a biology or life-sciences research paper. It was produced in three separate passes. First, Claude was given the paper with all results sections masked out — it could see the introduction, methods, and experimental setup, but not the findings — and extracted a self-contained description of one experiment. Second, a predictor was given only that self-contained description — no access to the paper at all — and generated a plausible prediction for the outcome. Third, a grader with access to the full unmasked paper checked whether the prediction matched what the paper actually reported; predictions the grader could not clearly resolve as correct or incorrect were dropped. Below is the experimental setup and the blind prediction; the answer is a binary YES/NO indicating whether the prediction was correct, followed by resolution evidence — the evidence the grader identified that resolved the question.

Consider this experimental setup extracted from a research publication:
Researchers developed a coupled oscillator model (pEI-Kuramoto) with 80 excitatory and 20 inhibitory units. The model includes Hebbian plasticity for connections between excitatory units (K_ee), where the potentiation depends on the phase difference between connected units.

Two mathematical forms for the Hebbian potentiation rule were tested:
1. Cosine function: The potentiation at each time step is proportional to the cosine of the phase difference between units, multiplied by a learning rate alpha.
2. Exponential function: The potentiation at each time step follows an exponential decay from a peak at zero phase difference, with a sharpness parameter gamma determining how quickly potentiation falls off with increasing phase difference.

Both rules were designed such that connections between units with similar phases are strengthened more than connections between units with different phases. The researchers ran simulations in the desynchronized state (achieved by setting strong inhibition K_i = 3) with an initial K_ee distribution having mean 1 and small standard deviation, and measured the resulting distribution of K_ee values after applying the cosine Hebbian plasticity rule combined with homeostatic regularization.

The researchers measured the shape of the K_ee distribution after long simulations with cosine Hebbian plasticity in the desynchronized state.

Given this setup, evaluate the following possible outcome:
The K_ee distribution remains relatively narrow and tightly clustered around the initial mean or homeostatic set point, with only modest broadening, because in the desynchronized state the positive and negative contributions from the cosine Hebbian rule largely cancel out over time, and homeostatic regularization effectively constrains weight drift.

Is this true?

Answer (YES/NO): NO